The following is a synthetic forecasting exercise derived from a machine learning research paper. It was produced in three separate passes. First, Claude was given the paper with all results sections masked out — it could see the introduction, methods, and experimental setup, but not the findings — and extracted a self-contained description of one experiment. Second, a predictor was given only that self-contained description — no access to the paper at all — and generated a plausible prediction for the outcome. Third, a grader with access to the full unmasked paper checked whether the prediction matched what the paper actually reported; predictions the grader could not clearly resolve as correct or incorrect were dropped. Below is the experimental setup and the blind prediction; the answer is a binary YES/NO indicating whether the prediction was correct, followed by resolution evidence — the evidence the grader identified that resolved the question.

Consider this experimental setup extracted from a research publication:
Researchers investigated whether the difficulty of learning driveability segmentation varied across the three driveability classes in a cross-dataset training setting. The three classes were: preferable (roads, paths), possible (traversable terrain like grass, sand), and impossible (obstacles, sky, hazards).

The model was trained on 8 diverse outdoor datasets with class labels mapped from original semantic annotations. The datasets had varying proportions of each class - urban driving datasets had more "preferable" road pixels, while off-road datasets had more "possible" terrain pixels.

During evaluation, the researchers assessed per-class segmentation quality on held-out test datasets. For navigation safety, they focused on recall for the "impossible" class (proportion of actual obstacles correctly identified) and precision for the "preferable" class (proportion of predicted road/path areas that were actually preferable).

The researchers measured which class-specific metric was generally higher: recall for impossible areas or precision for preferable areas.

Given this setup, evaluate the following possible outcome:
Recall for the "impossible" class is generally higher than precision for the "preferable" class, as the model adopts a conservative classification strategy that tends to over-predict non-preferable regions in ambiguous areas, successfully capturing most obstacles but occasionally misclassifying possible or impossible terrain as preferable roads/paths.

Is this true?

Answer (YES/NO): YES